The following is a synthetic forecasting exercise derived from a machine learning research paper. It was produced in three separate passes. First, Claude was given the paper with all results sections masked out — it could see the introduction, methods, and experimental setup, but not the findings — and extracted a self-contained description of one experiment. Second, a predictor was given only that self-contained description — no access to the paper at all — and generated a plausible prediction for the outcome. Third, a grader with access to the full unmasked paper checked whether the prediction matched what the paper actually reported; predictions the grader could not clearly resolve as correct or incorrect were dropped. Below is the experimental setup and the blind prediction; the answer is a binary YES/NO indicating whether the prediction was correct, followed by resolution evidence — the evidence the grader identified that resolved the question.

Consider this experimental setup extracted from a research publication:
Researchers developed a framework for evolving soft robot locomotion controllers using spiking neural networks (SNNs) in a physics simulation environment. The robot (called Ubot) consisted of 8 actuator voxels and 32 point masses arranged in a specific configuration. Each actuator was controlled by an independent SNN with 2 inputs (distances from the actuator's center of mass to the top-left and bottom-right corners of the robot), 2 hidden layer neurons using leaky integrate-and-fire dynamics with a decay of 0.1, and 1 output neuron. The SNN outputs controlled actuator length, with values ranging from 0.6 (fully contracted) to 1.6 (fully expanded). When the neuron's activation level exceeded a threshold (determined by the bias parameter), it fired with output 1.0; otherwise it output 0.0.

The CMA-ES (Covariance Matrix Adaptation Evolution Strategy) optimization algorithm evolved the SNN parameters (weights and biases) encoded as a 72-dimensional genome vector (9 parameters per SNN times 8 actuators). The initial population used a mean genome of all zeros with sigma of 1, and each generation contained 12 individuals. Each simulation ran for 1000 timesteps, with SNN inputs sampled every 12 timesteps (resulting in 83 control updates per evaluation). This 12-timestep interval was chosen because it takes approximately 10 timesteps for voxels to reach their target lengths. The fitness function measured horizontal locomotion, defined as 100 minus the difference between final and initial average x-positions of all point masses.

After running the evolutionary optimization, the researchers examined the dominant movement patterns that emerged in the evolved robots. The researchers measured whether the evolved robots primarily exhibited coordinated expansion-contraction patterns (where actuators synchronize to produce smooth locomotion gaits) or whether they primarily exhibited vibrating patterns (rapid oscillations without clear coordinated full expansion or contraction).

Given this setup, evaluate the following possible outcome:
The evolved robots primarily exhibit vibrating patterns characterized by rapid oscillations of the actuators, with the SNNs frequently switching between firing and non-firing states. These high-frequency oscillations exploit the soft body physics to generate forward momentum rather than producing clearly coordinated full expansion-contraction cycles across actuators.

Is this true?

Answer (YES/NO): NO